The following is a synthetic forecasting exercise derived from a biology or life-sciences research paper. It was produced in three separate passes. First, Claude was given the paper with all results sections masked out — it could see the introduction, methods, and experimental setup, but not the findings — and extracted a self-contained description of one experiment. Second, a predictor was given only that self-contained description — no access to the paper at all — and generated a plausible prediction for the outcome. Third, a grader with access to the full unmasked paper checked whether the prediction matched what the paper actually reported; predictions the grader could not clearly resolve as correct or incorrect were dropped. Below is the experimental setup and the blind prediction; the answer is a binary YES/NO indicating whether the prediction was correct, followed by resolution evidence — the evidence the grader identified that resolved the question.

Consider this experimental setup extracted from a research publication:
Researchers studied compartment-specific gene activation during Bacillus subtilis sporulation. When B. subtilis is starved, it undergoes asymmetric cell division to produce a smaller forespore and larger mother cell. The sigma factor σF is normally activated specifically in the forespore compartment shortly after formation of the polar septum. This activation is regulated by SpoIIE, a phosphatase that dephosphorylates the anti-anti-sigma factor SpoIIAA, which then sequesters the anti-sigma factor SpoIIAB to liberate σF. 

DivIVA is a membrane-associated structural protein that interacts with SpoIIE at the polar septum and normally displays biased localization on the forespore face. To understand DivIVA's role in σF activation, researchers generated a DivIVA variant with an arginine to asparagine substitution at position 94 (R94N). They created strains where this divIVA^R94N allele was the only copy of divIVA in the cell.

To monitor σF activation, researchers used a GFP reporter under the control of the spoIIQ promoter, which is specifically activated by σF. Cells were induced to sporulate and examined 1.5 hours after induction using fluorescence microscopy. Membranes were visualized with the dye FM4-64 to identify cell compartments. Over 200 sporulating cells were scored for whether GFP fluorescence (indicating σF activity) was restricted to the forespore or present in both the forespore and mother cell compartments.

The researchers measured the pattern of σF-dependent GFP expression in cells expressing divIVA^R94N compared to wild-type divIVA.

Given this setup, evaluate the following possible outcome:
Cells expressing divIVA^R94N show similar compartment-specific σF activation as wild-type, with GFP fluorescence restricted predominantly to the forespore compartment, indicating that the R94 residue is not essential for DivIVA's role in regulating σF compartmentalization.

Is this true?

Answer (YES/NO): NO